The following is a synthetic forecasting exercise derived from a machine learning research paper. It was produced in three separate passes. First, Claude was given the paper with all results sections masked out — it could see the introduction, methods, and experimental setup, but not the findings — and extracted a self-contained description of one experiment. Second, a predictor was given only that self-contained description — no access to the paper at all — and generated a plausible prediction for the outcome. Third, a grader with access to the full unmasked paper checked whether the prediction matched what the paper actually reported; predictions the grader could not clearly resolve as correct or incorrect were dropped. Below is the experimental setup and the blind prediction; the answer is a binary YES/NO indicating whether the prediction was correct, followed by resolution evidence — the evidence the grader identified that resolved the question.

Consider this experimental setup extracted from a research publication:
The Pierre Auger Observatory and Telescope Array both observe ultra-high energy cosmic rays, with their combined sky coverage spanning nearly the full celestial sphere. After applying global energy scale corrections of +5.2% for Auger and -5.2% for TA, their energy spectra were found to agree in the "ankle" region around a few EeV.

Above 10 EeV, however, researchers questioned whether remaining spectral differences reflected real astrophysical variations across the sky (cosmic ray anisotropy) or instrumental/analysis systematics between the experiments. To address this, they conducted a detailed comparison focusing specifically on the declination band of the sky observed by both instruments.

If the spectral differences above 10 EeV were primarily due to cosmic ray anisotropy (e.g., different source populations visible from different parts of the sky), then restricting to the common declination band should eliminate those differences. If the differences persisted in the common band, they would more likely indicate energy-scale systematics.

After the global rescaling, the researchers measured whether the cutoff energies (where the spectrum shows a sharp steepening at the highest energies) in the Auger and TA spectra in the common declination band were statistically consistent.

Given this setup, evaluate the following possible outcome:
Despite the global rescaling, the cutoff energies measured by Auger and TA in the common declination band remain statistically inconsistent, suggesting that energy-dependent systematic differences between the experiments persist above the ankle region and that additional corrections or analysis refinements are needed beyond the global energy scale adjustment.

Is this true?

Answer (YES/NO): NO